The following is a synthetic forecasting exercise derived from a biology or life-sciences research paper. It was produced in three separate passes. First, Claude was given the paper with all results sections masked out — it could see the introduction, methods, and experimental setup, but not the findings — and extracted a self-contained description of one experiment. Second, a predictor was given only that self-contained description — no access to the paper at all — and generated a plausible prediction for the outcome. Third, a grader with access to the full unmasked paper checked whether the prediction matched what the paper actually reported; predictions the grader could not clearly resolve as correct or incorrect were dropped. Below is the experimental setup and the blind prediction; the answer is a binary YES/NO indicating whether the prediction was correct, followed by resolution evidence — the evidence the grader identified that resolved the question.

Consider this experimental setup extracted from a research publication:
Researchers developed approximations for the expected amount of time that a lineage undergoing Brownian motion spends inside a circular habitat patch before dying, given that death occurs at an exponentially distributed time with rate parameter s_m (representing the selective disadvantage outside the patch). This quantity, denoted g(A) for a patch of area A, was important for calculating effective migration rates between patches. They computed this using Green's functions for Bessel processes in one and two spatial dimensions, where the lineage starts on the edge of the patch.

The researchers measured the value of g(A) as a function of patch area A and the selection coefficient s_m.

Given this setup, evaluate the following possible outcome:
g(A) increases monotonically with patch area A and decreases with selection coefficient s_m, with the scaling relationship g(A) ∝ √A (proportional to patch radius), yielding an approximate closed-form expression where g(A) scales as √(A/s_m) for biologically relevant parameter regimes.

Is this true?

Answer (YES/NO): NO